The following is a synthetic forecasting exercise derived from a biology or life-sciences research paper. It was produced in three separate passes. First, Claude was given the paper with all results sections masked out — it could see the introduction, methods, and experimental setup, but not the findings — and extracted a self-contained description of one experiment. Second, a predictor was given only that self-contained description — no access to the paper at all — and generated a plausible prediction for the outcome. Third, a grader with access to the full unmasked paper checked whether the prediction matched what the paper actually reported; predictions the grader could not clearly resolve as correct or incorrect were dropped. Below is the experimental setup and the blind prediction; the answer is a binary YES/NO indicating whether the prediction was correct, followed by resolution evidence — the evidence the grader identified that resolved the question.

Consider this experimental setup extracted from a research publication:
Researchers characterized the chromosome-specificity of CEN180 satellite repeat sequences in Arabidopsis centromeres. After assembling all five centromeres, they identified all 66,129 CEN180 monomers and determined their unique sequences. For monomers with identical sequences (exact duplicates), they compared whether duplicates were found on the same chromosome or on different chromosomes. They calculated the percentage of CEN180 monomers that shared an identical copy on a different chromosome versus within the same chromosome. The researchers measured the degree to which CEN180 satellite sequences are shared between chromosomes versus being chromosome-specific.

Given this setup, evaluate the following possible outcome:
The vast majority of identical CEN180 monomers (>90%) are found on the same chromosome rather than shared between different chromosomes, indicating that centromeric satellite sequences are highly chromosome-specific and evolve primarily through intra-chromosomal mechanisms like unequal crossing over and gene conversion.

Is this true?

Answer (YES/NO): NO